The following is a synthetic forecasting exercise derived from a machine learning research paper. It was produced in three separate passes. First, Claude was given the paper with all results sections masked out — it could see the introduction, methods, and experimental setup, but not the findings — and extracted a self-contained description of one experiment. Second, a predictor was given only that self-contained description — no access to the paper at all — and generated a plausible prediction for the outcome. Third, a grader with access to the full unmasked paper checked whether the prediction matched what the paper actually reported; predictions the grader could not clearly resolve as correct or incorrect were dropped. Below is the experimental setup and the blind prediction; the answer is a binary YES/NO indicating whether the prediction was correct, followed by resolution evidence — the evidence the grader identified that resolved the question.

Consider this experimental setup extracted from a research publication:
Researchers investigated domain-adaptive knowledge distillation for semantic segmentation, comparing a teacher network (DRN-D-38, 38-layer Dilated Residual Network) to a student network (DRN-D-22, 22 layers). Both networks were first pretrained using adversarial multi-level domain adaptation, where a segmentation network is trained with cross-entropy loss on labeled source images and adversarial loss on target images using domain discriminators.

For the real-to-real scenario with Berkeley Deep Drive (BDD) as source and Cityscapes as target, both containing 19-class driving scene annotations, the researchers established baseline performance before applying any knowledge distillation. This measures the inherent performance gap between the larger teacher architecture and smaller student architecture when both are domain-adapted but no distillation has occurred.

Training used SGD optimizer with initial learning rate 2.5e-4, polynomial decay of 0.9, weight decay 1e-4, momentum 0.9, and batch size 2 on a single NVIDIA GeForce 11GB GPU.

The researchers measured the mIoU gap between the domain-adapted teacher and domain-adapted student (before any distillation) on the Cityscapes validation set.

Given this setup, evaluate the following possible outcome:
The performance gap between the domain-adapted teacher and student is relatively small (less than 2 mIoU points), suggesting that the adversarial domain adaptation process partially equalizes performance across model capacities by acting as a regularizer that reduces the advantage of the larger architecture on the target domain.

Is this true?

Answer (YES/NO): NO